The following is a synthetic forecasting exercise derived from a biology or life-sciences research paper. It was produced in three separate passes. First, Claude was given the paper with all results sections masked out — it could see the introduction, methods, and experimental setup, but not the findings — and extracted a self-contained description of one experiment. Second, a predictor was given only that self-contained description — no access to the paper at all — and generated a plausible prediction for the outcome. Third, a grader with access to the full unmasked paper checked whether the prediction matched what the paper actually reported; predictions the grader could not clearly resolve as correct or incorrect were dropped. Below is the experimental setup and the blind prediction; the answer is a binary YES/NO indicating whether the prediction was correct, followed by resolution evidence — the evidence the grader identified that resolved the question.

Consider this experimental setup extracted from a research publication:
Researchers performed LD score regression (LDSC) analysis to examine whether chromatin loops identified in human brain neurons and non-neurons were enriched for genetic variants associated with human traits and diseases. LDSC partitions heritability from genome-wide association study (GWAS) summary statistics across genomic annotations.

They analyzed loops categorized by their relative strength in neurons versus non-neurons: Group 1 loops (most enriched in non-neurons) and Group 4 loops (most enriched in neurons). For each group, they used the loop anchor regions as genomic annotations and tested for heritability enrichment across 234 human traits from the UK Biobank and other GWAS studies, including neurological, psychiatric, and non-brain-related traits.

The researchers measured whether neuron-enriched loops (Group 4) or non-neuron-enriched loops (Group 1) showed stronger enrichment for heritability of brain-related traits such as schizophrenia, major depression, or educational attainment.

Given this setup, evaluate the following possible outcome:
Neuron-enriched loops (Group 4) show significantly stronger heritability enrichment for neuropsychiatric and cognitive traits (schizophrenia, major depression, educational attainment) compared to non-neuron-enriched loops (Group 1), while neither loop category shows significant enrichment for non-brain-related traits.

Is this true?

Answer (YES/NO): NO